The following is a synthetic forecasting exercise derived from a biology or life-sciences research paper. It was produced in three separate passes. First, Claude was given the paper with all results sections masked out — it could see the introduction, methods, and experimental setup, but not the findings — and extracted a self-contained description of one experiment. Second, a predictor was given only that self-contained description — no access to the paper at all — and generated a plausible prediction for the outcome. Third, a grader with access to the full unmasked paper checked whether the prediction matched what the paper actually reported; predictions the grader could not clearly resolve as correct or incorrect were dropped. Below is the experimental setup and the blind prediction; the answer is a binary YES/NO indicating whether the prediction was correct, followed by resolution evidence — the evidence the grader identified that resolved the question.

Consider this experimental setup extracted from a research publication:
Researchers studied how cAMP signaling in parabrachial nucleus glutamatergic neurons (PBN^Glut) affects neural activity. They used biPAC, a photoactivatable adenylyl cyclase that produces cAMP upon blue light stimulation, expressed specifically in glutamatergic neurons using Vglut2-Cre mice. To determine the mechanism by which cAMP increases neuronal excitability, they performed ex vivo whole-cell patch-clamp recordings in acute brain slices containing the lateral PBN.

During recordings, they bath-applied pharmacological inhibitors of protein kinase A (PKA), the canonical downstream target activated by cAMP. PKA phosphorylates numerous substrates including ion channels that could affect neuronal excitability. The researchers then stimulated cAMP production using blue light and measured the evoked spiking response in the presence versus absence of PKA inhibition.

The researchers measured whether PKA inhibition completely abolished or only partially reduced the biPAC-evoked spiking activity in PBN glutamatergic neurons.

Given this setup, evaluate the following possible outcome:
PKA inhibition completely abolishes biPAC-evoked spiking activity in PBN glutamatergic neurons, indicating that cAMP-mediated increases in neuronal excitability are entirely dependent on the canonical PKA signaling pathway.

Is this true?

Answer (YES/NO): NO